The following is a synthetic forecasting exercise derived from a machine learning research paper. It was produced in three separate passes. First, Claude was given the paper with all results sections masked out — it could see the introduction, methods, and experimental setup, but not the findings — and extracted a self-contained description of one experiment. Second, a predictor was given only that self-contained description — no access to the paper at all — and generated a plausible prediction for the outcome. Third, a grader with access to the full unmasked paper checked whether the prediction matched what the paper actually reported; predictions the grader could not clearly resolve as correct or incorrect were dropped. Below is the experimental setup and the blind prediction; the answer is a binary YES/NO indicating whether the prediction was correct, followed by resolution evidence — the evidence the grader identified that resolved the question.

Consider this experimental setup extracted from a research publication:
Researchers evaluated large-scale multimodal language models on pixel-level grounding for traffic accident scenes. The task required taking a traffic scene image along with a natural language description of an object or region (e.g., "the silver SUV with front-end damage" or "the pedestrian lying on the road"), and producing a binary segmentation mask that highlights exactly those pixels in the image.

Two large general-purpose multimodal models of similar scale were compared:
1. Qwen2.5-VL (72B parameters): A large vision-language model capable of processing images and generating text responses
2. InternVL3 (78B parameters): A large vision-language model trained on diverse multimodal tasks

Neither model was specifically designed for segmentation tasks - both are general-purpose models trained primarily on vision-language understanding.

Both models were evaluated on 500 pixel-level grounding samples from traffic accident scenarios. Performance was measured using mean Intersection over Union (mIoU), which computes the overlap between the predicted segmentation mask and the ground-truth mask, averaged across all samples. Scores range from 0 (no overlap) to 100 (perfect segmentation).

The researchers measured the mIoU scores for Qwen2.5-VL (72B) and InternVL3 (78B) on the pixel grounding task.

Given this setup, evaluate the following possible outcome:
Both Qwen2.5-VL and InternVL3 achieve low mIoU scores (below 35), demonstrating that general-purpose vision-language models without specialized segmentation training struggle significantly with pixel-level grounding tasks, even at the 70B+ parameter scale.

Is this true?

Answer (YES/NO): NO